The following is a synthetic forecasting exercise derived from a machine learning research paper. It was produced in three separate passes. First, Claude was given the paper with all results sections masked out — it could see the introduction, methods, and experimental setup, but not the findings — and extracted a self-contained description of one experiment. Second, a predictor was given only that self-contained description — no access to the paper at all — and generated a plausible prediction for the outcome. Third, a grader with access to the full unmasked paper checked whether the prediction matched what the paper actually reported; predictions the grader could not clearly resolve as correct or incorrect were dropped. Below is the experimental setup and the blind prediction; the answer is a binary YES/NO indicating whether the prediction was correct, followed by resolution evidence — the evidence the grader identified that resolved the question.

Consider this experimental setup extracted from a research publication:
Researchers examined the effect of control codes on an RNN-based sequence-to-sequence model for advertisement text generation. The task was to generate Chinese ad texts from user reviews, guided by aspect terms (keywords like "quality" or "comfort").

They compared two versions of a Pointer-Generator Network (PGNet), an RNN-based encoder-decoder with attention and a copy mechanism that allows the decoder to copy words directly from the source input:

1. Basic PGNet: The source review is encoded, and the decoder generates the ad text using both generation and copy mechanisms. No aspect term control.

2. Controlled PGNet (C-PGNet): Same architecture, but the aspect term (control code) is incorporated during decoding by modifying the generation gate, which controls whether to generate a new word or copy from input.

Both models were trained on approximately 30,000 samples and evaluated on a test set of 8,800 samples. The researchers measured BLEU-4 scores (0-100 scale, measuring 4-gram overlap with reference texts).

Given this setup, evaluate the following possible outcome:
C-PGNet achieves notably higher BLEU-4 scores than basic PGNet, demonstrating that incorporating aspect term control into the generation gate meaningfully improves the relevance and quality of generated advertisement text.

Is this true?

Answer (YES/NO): YES